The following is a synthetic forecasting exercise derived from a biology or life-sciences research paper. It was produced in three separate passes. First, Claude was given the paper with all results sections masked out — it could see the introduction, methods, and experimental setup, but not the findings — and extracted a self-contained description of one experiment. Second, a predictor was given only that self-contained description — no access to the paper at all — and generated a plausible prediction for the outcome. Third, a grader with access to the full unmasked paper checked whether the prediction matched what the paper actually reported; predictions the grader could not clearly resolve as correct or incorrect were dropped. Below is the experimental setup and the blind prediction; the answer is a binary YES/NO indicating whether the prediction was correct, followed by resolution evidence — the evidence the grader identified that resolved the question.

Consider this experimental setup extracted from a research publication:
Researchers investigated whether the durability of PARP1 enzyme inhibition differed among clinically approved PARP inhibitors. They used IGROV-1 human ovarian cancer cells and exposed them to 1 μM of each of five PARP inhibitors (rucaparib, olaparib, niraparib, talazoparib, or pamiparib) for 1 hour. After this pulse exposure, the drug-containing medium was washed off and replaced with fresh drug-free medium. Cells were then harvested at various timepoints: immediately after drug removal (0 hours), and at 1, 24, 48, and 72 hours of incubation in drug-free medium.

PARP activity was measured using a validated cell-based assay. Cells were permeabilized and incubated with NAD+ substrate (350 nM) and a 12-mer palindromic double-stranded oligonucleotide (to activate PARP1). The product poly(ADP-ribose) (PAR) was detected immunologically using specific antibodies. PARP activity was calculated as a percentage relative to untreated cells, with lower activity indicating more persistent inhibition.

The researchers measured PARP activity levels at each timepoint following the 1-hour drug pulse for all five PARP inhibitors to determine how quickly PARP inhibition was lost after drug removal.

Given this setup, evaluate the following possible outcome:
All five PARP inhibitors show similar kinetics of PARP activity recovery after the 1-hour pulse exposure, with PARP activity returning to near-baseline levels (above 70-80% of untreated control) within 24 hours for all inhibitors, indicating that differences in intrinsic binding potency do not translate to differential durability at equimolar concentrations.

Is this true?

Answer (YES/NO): NO